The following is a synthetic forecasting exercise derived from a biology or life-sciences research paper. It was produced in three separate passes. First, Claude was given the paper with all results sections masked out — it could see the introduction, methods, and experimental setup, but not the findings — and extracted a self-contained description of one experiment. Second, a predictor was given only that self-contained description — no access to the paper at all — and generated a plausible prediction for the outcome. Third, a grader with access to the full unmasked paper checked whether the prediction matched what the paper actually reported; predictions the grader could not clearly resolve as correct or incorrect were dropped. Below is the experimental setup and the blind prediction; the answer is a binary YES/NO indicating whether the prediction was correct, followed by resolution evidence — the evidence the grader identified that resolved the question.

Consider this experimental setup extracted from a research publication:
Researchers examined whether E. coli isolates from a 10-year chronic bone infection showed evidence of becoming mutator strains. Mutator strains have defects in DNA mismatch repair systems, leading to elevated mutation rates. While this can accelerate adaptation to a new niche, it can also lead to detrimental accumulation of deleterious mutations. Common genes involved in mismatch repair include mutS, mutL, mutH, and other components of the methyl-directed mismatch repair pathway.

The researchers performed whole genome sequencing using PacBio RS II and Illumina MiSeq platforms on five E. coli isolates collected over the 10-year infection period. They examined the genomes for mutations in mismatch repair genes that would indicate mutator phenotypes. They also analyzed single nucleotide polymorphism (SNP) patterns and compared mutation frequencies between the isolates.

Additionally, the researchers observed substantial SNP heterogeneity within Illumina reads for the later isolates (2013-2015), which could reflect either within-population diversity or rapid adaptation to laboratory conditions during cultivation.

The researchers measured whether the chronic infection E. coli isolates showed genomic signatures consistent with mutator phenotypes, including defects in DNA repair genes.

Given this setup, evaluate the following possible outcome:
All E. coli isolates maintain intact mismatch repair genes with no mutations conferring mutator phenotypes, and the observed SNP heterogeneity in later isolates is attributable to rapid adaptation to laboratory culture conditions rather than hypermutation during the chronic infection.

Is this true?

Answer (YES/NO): NO